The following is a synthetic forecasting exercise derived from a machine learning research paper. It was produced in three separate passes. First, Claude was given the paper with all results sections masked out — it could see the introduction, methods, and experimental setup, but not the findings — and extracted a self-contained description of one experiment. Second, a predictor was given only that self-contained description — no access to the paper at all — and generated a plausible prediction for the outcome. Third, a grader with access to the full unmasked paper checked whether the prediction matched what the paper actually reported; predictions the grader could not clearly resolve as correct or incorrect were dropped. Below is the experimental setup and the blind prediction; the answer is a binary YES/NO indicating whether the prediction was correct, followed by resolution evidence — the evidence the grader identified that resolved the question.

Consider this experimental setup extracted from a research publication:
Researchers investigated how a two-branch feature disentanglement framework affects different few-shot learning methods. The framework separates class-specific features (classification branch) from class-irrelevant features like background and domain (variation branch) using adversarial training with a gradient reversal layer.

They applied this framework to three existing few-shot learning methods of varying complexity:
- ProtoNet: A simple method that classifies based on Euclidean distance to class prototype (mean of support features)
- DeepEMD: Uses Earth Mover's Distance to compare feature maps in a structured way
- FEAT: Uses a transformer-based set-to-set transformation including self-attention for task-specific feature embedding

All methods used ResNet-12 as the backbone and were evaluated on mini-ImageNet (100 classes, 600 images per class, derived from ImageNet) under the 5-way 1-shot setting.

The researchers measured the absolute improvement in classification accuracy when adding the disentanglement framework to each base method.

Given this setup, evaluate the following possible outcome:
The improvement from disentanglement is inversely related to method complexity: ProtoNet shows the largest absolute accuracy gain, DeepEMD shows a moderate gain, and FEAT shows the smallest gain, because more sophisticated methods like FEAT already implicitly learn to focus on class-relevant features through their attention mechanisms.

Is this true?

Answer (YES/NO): NO